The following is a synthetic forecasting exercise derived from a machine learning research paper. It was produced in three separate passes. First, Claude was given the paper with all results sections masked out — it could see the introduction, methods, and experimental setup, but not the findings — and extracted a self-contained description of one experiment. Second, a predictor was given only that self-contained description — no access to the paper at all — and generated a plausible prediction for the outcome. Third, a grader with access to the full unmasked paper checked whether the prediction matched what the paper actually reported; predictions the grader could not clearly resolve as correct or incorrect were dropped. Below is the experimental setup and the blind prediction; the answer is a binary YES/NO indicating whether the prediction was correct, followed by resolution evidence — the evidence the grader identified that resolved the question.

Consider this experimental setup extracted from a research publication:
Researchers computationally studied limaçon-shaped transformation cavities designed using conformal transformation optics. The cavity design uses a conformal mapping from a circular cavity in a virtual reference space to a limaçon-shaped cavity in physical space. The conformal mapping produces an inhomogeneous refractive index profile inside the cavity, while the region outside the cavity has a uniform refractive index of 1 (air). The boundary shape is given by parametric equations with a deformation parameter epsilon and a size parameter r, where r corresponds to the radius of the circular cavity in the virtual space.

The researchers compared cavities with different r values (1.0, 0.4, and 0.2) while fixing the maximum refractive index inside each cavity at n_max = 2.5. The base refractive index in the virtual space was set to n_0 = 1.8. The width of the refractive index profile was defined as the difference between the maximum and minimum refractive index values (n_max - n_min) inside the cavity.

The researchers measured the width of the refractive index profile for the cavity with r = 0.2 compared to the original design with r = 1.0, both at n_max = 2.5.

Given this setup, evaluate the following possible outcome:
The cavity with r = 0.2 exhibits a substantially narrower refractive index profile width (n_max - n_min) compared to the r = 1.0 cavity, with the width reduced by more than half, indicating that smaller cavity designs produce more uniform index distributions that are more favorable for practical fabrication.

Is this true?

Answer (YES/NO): YES